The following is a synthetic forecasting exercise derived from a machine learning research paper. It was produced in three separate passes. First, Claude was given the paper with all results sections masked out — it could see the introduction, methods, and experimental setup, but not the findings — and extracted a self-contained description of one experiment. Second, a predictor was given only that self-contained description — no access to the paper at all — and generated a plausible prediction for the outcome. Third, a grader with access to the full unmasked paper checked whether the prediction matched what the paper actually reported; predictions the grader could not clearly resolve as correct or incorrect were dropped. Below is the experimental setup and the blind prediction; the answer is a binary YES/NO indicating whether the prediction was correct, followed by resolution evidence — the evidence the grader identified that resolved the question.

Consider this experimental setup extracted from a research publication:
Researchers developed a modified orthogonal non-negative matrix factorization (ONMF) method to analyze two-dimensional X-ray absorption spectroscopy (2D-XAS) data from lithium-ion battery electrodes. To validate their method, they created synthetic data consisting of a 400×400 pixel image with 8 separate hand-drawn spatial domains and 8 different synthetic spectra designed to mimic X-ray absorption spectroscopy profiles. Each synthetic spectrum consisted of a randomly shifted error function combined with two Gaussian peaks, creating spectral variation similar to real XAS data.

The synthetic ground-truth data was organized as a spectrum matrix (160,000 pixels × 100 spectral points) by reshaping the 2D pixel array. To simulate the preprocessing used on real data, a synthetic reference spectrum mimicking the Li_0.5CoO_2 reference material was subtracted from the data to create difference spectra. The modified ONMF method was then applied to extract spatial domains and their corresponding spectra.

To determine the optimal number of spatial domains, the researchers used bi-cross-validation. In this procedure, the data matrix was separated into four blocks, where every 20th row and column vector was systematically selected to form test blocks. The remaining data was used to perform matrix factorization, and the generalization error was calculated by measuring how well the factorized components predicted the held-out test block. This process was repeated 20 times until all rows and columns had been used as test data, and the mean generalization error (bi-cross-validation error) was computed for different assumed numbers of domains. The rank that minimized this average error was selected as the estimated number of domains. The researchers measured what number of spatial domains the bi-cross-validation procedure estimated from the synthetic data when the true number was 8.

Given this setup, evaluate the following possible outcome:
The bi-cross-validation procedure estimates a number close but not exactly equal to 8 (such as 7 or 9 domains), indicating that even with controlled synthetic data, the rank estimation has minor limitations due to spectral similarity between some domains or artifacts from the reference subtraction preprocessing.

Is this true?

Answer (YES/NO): NO